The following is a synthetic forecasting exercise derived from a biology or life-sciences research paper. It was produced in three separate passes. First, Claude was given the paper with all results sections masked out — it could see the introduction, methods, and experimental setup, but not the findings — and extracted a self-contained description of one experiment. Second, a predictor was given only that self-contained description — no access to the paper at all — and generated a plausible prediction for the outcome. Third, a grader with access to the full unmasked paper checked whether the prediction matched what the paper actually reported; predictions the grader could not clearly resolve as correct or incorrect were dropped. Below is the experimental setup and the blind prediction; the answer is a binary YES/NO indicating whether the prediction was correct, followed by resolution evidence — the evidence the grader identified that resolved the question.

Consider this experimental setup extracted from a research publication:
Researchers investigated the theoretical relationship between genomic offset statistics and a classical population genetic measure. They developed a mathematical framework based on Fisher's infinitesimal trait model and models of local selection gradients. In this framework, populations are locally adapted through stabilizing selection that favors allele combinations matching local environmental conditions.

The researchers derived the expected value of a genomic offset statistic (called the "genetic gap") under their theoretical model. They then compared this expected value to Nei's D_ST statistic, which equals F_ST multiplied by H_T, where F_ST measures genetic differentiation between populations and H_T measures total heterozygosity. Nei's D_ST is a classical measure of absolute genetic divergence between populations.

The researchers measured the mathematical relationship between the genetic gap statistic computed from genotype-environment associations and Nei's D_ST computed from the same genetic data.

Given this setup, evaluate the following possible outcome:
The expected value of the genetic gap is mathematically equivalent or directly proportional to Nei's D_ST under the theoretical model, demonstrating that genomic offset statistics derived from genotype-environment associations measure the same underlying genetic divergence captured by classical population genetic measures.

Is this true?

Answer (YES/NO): YES